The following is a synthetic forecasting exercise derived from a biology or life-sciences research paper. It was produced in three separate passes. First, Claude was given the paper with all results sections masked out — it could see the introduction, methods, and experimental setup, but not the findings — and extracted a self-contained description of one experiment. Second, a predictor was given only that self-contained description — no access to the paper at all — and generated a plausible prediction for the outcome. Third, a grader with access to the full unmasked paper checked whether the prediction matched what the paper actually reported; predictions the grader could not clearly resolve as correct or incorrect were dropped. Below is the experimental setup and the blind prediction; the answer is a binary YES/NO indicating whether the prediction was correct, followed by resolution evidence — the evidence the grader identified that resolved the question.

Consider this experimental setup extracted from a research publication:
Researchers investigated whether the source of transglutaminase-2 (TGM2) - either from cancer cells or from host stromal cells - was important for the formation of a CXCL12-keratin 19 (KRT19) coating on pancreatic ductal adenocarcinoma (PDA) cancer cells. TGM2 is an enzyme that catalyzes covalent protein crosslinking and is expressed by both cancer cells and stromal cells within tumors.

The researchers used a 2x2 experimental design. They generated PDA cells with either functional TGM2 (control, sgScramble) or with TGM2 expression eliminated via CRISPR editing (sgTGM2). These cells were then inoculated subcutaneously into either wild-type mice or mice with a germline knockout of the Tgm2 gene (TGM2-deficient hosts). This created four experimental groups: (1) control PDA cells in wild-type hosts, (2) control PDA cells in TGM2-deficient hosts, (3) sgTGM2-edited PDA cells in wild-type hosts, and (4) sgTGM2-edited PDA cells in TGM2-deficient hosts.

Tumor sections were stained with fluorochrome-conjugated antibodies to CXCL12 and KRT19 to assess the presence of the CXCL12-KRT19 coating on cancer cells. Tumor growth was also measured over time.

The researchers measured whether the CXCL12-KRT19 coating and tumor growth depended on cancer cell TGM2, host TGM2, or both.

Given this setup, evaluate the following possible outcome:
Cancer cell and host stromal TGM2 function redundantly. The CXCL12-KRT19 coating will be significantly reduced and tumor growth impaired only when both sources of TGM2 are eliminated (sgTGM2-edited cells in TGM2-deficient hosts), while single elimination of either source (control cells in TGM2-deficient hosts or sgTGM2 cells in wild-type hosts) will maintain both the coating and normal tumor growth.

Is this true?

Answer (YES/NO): NO